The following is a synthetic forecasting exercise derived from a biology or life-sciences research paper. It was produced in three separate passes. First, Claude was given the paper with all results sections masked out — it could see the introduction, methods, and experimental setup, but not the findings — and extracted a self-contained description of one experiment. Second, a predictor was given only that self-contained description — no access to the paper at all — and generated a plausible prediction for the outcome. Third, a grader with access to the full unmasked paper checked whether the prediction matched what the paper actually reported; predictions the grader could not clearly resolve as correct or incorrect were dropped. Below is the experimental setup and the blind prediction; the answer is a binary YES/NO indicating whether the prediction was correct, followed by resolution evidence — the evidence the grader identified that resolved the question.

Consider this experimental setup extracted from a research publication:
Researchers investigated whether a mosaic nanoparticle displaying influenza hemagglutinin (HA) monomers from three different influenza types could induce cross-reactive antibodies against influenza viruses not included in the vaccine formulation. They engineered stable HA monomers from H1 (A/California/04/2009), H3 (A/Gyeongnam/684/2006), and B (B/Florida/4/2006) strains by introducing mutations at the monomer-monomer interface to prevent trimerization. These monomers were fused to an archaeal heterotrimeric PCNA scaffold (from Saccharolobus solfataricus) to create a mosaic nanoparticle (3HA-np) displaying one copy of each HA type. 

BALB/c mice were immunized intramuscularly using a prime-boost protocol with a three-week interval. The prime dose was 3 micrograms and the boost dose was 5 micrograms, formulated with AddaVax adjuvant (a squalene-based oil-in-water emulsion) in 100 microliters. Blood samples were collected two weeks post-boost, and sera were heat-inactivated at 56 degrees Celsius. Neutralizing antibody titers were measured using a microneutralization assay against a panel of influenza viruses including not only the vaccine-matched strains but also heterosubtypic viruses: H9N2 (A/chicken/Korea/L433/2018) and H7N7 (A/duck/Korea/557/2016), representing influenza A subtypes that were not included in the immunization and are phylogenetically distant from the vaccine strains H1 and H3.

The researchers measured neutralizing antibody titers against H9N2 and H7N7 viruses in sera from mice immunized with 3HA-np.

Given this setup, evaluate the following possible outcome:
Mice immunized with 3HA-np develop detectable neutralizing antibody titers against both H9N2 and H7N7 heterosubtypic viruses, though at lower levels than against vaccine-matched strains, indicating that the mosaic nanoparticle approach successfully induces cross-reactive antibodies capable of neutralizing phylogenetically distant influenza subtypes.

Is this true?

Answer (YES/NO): YES